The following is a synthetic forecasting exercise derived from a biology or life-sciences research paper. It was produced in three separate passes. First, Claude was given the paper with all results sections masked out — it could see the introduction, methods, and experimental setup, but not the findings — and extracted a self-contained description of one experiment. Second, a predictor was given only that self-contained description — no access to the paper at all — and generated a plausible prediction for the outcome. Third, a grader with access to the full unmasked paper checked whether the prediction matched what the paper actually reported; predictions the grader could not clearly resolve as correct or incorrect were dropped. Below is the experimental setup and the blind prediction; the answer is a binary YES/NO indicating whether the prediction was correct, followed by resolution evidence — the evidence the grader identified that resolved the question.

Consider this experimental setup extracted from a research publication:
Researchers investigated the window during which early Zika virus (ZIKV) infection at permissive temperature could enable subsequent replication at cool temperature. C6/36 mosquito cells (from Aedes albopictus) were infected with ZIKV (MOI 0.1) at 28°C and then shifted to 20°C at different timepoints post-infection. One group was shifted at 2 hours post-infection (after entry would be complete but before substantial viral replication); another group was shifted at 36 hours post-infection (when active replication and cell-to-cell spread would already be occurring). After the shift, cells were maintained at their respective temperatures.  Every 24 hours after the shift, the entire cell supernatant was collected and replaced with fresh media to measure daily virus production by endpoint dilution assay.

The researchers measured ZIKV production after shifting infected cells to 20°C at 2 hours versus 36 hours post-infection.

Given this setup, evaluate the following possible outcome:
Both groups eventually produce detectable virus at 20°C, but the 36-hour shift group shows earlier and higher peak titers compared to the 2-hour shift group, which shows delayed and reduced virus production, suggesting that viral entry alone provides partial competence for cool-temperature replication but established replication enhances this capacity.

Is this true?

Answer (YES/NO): NO